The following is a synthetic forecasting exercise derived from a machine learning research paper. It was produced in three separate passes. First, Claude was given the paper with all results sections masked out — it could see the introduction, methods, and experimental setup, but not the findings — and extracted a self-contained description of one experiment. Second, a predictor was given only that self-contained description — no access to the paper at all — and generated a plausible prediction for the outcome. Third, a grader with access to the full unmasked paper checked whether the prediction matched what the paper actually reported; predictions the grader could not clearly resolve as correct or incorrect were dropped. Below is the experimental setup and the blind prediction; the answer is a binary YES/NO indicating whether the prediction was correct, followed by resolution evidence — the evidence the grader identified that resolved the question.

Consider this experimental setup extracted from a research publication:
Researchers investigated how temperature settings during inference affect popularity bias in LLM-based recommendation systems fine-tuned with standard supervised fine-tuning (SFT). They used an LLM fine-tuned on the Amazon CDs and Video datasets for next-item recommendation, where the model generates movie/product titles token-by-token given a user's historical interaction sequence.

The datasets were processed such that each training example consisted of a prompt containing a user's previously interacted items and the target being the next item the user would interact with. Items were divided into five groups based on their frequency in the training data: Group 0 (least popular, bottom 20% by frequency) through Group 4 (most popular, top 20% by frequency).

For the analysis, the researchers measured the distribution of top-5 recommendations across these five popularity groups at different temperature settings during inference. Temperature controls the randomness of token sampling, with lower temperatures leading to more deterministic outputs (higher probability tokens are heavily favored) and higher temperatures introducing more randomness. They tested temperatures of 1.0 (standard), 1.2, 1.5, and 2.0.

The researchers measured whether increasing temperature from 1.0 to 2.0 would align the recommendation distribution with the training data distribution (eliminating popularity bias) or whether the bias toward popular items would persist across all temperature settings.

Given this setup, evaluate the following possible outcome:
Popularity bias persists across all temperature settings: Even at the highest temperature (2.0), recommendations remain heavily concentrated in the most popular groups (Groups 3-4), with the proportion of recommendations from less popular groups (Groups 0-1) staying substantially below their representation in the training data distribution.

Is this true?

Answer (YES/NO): YES